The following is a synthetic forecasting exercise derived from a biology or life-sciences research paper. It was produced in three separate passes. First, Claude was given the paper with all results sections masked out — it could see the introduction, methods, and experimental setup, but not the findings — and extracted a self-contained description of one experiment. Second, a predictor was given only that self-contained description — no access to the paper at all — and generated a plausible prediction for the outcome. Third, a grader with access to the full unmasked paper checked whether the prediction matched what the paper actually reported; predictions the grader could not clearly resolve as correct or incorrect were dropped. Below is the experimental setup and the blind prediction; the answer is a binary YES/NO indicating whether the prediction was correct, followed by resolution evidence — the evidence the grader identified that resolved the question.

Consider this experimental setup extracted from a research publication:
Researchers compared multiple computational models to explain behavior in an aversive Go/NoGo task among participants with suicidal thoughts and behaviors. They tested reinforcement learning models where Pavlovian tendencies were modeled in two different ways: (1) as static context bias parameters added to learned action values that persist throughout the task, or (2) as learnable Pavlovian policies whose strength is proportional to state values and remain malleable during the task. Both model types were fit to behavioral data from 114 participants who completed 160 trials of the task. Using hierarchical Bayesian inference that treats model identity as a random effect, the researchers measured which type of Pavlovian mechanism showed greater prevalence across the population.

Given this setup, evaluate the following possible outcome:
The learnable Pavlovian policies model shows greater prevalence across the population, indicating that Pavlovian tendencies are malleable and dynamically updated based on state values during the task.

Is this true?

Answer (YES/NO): NO